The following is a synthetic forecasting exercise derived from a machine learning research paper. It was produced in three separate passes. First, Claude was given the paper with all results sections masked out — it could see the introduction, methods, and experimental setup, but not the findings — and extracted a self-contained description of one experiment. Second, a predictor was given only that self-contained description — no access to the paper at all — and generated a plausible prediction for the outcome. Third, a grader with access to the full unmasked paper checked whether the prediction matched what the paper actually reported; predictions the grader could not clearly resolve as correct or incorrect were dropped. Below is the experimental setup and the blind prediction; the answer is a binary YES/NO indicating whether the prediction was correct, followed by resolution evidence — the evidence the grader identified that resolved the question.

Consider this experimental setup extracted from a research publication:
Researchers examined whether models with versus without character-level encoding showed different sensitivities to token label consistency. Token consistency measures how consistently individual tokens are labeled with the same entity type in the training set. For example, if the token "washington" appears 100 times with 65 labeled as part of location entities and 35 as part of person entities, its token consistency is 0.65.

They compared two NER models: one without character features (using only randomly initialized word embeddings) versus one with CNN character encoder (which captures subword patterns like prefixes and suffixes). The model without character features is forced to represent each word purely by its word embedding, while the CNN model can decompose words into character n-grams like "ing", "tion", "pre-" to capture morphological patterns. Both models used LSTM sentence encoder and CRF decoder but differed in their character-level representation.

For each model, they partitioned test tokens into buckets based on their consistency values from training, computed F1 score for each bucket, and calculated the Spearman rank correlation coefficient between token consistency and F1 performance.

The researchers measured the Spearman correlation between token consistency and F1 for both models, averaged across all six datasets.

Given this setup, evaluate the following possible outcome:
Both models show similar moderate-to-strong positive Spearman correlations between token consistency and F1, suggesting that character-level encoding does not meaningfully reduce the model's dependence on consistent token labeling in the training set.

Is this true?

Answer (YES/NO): NO